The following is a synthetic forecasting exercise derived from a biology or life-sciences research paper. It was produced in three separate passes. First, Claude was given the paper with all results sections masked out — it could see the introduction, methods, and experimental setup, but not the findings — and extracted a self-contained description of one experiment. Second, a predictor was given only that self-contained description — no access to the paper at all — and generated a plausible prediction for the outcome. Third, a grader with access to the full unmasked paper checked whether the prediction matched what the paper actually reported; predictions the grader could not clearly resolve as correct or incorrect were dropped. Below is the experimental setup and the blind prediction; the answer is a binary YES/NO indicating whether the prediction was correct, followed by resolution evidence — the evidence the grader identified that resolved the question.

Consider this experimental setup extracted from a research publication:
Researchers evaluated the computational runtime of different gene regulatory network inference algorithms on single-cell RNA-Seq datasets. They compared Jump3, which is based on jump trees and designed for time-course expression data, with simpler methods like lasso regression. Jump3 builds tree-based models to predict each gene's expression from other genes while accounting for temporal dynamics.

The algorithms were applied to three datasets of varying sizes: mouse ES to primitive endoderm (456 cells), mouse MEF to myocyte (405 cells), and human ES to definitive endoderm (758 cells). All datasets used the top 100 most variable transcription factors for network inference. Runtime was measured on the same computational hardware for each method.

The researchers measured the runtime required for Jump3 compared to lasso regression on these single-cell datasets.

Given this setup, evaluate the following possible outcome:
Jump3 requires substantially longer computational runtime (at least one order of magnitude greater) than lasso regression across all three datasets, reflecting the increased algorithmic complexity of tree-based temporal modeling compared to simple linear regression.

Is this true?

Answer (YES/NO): YES